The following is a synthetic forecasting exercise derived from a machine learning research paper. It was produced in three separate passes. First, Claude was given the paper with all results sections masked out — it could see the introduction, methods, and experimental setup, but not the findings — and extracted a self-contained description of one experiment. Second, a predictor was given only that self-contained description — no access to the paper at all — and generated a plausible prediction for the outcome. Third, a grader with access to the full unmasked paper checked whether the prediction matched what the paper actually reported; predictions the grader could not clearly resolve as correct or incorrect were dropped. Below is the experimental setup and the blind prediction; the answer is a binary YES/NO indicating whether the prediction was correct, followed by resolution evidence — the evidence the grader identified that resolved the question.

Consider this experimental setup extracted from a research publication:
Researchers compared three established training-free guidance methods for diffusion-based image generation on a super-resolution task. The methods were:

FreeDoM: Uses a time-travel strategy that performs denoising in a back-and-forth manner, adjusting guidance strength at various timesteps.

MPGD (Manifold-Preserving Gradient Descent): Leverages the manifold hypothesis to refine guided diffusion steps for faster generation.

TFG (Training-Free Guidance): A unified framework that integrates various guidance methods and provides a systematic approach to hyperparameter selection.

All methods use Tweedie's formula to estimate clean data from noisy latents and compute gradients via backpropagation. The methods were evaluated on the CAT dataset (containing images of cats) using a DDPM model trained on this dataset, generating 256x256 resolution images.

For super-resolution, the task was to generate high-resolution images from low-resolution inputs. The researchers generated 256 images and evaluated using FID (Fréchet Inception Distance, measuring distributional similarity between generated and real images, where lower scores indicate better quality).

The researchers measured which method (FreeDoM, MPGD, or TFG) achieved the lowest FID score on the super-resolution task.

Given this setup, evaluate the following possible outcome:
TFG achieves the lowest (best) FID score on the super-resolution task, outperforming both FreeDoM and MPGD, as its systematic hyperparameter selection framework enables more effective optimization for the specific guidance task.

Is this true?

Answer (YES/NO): YES